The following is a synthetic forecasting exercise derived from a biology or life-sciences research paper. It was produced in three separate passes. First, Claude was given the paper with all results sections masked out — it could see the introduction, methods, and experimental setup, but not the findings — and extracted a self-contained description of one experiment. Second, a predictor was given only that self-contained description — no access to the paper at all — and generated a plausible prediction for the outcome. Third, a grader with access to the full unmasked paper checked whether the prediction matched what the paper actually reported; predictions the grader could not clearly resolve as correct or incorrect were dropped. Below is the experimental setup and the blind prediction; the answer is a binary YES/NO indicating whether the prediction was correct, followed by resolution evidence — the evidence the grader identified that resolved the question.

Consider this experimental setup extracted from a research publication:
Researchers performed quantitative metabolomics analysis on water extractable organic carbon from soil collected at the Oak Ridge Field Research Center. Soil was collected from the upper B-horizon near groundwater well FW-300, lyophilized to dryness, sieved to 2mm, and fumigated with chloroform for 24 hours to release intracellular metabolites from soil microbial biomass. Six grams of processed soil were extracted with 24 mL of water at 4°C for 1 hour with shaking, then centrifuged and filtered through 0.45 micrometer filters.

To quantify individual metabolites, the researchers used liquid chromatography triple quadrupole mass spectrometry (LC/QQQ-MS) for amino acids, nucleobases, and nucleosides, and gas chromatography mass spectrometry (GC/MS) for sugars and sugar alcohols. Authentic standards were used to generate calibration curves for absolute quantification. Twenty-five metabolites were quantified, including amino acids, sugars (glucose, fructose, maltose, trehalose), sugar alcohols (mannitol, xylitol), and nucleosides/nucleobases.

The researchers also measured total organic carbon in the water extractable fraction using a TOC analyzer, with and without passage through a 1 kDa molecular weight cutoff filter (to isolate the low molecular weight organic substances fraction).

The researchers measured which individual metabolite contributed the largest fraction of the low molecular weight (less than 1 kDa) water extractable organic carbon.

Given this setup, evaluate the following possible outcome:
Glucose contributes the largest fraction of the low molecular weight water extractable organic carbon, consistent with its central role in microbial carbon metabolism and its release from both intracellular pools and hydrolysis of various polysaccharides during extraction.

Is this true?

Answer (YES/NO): NO